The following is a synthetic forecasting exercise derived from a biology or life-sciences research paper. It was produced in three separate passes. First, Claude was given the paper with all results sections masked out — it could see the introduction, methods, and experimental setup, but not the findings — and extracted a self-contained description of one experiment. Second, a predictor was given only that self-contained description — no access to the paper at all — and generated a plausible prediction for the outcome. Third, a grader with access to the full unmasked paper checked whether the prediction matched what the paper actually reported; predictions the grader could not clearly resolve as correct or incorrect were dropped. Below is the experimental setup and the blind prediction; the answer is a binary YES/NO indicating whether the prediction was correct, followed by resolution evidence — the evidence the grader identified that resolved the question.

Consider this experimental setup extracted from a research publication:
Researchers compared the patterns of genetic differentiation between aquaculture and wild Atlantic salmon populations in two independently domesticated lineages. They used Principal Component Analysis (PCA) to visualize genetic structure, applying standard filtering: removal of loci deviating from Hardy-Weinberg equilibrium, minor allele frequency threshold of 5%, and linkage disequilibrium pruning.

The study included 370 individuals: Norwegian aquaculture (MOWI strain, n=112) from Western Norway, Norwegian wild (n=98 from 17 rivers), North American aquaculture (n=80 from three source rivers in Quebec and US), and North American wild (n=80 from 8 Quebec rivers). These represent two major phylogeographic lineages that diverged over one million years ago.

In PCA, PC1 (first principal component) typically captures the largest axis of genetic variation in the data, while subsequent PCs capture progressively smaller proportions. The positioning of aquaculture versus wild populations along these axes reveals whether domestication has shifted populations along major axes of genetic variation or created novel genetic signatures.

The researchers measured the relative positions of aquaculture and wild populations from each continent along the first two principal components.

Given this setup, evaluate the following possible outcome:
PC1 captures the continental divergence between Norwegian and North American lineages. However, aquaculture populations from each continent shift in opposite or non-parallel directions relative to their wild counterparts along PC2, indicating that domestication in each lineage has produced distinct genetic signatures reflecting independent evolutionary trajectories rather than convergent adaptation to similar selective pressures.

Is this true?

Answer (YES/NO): NO